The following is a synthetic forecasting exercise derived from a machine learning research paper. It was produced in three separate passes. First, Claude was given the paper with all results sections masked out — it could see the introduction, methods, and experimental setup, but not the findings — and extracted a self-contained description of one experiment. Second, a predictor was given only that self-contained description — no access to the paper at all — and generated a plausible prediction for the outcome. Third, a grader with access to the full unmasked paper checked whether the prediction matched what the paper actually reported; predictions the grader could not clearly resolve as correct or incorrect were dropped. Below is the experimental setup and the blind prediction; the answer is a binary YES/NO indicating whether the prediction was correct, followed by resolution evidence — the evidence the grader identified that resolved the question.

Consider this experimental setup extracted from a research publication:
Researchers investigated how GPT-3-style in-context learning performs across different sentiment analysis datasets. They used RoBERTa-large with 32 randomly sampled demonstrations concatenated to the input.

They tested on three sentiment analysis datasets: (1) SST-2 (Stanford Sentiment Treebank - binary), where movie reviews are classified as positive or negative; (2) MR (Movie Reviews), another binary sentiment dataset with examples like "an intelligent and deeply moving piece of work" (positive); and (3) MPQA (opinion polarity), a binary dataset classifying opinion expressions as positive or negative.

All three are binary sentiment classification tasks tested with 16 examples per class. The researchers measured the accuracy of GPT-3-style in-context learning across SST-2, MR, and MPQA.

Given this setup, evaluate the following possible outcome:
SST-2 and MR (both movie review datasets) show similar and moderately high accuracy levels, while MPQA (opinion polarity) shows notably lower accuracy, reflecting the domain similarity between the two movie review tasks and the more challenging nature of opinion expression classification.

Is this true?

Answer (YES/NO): YES